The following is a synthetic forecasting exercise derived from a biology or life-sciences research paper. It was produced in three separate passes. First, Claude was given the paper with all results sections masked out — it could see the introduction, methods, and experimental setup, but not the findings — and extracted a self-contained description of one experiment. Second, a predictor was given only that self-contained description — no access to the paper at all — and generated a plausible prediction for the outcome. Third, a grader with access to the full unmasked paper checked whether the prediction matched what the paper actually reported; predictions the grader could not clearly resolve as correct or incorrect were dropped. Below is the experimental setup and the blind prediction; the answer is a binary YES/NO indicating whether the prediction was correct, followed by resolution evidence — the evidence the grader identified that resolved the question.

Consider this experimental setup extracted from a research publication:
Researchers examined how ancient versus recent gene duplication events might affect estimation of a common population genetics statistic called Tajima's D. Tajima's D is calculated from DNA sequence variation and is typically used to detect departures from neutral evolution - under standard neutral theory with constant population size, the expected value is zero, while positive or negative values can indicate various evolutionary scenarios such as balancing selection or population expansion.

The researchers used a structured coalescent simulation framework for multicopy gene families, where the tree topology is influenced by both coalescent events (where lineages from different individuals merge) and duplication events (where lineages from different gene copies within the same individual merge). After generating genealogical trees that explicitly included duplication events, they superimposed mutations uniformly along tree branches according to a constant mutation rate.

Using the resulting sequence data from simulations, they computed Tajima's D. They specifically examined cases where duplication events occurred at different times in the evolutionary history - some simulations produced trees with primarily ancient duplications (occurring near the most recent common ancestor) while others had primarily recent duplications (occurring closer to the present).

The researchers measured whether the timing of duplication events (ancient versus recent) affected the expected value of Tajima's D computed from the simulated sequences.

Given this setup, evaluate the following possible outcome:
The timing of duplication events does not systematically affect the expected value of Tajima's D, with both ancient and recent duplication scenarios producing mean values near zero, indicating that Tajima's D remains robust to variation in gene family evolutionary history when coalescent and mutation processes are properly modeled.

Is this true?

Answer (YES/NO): NO